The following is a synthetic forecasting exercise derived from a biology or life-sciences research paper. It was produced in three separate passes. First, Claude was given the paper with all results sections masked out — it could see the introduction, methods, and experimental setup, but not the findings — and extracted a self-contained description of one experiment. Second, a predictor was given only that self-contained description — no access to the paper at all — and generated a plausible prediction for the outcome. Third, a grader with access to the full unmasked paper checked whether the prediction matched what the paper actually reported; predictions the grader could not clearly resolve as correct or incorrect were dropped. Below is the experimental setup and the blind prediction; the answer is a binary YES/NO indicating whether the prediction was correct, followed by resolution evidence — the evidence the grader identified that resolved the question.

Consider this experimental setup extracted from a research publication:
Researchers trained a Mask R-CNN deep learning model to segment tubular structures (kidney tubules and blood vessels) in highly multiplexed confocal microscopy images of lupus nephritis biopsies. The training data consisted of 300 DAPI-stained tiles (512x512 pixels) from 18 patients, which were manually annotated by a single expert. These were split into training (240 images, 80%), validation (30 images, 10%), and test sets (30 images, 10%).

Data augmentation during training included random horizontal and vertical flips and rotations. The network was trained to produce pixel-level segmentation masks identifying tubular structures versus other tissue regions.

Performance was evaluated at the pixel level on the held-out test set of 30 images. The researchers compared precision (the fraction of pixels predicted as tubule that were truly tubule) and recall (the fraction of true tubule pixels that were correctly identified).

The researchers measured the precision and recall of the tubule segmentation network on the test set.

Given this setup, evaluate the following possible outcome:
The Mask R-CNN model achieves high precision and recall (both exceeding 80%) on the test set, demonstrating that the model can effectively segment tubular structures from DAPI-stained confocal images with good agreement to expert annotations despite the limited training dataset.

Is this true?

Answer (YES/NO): NO